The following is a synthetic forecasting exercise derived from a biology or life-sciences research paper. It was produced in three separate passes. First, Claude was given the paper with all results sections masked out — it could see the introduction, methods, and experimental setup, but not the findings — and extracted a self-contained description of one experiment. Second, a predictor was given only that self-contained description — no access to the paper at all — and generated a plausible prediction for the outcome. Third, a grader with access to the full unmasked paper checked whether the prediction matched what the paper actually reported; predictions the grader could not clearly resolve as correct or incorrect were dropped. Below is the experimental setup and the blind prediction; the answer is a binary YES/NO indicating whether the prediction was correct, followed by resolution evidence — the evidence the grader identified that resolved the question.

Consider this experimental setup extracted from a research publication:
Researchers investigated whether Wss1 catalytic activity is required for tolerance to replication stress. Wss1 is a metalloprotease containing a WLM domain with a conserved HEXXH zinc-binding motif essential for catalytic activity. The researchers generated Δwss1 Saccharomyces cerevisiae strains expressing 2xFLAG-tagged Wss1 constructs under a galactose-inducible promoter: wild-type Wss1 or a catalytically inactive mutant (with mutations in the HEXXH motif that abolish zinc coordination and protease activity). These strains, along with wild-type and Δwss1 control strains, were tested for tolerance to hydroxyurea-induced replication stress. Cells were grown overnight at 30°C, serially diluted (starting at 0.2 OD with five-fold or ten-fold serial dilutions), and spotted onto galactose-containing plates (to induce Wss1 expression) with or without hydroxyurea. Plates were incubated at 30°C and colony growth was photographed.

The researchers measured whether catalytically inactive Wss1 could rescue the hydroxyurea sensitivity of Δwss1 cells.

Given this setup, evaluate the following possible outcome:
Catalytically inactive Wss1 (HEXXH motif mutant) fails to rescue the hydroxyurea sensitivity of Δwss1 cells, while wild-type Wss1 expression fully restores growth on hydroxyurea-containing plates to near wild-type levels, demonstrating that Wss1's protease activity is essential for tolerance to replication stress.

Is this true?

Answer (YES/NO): YES